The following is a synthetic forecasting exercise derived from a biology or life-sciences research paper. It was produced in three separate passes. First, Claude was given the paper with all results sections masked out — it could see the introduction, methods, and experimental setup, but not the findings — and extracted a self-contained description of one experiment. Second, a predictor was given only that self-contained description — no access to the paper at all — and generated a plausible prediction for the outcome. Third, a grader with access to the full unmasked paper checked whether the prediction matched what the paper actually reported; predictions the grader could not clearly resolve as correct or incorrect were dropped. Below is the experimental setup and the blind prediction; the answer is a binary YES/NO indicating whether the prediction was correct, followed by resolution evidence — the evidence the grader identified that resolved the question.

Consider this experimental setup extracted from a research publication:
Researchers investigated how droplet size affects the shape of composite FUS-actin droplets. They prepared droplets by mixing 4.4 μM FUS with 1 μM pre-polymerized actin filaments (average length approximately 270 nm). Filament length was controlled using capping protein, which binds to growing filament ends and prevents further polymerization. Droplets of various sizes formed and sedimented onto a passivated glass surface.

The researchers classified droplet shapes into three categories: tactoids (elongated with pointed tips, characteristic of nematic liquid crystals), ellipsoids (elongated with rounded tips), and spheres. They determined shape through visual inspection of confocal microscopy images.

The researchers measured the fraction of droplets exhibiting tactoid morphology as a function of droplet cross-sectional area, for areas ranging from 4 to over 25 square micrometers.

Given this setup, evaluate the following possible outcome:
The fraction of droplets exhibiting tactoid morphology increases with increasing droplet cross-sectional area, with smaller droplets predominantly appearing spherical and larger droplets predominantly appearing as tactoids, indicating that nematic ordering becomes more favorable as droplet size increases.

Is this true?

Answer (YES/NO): NO